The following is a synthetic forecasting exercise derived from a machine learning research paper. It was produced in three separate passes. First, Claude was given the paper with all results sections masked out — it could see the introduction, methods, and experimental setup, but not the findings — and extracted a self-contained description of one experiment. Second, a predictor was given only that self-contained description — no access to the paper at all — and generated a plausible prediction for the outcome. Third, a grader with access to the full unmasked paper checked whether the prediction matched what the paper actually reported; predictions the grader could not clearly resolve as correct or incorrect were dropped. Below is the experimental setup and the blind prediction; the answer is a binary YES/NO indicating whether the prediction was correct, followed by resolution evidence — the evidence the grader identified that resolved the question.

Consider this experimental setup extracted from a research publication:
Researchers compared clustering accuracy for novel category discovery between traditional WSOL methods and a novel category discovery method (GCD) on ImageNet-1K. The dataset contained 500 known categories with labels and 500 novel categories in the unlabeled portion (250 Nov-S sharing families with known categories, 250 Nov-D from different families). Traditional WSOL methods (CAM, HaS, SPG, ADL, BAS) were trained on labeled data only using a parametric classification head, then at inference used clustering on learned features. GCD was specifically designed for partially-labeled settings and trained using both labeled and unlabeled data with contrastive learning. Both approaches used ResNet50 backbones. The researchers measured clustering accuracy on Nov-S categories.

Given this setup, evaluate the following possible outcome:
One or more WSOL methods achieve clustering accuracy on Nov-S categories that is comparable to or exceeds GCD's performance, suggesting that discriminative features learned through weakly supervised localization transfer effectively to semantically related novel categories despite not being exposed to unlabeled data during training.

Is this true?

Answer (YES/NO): YES